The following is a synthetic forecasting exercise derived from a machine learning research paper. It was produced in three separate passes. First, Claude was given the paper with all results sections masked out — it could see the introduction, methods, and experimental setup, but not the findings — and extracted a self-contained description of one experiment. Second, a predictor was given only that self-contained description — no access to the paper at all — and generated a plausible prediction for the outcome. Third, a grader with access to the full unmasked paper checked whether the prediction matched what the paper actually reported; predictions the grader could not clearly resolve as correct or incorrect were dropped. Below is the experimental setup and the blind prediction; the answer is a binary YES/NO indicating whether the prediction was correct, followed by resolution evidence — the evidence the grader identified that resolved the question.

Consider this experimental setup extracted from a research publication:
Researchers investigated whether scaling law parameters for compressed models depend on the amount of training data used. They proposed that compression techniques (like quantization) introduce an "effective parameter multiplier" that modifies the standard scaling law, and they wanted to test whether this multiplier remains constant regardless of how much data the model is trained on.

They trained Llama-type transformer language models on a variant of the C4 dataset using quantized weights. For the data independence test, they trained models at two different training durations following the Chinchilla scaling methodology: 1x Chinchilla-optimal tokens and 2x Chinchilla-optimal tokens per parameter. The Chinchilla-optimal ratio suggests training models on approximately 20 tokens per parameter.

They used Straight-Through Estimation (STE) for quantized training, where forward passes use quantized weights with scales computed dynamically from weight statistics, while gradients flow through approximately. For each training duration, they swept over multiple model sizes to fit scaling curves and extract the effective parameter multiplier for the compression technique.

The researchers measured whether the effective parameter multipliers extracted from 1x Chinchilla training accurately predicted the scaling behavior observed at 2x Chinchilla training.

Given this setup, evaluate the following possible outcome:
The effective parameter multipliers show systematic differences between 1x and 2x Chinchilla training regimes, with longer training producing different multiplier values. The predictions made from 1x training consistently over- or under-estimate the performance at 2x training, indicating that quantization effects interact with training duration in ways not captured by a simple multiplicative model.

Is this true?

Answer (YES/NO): NO